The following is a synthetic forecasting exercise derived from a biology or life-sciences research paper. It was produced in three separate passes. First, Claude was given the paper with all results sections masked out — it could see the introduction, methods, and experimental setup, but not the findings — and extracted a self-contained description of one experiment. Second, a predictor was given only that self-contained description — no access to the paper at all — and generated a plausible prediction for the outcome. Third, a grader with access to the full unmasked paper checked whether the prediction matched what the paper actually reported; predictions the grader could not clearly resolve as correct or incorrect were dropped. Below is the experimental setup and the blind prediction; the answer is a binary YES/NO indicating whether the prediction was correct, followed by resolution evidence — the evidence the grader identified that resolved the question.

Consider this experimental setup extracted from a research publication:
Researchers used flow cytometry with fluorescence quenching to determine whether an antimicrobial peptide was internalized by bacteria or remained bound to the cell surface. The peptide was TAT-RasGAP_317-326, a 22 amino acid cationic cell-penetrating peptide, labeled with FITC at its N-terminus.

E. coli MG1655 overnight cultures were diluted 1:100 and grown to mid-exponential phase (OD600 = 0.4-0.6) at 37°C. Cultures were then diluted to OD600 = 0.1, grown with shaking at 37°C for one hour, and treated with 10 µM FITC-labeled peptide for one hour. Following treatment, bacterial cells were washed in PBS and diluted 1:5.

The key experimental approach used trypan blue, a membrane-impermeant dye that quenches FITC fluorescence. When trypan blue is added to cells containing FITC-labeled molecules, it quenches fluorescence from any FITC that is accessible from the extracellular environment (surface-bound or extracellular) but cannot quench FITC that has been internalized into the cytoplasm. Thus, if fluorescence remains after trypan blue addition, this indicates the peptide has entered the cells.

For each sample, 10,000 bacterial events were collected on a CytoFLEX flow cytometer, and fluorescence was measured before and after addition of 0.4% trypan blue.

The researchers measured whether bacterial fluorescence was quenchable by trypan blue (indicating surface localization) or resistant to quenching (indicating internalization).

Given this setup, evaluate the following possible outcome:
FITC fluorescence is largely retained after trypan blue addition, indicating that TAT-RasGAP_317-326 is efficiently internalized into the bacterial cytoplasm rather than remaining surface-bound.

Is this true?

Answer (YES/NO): NO